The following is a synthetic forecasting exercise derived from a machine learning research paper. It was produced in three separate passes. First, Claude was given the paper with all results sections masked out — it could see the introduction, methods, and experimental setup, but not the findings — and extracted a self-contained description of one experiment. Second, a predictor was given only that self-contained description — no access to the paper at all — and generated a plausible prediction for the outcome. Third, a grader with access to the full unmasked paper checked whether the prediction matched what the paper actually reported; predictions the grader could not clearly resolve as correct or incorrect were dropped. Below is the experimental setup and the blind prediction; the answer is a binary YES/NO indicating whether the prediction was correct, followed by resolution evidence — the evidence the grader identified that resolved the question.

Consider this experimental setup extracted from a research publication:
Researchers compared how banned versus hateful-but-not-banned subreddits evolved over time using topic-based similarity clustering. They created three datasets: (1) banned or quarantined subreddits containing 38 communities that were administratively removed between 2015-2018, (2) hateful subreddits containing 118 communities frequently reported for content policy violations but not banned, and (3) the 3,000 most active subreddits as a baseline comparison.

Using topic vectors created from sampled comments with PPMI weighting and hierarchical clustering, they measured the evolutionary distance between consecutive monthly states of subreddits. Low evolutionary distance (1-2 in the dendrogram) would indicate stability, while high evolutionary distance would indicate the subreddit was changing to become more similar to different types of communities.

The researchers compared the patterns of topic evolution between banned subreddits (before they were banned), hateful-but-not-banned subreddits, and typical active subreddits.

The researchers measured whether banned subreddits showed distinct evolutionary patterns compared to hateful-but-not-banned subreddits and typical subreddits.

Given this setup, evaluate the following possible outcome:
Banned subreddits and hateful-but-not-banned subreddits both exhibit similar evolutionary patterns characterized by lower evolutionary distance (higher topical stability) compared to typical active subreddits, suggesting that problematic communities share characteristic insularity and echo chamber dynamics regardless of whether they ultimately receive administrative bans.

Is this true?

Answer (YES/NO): NO